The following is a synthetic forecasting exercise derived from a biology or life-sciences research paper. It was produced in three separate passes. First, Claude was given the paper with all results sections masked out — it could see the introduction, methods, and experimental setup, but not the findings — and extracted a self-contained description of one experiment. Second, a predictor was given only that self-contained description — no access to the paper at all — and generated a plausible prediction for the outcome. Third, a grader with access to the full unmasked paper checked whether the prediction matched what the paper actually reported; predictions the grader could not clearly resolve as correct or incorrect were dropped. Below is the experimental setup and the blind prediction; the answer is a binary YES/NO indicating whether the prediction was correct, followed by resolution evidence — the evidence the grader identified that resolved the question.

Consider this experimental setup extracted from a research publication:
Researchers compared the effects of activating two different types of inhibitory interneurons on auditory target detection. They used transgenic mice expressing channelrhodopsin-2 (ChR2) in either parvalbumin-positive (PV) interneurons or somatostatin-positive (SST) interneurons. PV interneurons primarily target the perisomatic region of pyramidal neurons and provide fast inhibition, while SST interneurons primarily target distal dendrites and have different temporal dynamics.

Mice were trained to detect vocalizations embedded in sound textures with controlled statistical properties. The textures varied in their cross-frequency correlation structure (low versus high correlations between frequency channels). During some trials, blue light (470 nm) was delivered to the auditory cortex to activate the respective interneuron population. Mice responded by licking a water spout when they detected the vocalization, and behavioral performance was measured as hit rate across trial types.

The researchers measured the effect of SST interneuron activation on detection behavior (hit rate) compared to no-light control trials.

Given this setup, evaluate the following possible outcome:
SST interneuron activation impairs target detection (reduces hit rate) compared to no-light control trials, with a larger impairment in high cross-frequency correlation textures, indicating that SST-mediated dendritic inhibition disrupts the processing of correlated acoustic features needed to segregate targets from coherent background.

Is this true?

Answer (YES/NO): NO